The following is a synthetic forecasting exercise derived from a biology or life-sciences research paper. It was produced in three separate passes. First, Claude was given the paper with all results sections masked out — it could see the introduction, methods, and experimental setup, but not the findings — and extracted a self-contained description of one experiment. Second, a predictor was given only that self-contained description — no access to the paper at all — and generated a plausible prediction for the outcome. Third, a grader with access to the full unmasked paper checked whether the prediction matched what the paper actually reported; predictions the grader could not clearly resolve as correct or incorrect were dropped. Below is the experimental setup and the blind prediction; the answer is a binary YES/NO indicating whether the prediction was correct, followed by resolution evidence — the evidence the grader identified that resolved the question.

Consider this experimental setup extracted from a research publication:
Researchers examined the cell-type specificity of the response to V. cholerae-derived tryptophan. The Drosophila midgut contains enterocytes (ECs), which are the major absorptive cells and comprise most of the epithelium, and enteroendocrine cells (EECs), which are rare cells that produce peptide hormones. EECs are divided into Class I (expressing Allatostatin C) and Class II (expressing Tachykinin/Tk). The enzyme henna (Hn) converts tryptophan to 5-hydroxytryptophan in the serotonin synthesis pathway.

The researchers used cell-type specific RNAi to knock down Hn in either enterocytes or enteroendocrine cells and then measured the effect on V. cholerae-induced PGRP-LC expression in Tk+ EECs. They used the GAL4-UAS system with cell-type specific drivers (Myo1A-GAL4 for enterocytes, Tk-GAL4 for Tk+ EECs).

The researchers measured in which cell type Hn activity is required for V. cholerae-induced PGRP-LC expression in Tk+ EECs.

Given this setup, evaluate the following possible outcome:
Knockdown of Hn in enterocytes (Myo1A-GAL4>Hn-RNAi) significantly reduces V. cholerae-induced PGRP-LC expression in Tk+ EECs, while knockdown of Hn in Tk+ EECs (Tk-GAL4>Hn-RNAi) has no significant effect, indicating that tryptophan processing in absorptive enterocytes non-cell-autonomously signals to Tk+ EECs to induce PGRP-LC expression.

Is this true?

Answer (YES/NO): YES